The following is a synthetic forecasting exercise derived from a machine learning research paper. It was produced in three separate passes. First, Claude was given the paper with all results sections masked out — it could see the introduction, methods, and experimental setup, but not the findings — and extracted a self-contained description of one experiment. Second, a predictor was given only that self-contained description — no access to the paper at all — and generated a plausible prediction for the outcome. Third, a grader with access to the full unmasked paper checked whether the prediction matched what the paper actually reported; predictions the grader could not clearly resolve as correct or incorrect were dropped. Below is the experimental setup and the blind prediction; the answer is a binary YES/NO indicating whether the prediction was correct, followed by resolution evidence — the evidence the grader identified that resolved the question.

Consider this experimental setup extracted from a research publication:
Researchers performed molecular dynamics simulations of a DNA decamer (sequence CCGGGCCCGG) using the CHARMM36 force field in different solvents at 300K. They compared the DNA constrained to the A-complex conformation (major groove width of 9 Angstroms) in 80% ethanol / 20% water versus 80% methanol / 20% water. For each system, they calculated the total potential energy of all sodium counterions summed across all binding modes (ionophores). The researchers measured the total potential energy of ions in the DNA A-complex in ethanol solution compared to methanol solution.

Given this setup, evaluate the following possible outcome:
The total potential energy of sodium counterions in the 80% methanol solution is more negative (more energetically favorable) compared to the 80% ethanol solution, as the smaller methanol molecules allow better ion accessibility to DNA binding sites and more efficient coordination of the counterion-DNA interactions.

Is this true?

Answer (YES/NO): NO